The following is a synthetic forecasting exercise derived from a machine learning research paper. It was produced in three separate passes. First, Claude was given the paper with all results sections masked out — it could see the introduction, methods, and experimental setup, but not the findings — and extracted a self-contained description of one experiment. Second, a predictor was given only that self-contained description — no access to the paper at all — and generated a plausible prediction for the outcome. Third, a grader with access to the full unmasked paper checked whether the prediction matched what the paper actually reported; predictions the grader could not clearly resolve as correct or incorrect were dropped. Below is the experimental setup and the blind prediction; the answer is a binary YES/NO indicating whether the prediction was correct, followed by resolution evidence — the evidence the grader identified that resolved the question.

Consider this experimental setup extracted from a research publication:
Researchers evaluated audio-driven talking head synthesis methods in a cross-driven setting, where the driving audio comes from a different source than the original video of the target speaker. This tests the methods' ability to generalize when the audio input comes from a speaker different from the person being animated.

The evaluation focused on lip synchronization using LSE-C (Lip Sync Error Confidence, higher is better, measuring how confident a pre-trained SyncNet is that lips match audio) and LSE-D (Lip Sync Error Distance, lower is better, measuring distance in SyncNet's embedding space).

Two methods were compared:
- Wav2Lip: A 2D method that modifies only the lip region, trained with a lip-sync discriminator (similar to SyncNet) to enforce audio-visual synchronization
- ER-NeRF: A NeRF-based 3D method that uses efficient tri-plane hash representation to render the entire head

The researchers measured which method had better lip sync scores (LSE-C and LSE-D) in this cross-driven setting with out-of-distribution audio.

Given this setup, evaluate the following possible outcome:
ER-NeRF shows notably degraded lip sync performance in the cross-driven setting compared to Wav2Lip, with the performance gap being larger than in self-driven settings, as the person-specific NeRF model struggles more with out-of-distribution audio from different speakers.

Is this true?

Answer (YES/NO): YES